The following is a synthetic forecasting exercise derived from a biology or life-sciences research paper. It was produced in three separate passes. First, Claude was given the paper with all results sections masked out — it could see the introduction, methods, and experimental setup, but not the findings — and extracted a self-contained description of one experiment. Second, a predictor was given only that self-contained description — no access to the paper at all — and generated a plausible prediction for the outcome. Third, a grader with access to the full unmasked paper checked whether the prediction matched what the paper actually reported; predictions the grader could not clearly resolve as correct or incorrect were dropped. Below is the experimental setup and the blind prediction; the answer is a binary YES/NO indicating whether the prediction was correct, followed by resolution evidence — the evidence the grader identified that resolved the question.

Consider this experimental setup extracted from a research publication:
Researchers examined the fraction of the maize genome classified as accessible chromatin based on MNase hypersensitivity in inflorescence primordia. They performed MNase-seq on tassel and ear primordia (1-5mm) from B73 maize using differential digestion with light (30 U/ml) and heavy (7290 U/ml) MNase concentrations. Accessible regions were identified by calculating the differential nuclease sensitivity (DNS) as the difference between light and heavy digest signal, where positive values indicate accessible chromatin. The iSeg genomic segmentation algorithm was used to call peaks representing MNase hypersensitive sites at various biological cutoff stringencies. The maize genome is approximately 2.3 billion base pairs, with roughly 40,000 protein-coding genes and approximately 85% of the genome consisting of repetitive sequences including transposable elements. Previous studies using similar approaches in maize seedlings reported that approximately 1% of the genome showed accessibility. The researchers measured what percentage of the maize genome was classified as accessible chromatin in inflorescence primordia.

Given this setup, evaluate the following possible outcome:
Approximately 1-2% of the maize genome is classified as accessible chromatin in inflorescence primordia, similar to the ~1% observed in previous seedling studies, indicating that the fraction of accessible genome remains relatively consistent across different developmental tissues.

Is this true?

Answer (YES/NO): YES